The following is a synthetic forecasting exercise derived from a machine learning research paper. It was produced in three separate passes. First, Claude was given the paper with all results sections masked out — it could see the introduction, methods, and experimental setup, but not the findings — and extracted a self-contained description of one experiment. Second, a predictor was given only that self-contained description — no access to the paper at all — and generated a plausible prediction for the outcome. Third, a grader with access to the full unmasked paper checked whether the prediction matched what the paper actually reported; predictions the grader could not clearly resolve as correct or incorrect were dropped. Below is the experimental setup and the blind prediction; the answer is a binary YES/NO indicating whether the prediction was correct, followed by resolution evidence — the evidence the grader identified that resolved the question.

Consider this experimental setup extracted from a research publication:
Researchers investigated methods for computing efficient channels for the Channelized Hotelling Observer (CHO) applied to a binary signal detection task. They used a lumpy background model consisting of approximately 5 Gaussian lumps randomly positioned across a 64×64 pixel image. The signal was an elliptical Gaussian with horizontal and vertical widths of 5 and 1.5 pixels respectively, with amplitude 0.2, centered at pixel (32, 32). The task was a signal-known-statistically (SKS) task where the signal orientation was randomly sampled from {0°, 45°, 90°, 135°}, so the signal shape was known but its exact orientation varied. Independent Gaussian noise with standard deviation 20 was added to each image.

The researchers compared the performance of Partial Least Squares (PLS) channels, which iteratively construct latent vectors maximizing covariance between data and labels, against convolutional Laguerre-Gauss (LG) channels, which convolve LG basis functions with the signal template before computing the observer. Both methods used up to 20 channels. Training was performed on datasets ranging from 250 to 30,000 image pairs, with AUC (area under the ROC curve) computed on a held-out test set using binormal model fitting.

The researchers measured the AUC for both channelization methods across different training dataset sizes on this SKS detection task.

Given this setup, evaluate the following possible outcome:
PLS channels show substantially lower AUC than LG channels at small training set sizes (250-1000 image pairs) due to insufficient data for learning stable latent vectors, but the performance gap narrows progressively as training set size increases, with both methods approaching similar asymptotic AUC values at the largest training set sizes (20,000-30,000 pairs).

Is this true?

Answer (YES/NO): NO